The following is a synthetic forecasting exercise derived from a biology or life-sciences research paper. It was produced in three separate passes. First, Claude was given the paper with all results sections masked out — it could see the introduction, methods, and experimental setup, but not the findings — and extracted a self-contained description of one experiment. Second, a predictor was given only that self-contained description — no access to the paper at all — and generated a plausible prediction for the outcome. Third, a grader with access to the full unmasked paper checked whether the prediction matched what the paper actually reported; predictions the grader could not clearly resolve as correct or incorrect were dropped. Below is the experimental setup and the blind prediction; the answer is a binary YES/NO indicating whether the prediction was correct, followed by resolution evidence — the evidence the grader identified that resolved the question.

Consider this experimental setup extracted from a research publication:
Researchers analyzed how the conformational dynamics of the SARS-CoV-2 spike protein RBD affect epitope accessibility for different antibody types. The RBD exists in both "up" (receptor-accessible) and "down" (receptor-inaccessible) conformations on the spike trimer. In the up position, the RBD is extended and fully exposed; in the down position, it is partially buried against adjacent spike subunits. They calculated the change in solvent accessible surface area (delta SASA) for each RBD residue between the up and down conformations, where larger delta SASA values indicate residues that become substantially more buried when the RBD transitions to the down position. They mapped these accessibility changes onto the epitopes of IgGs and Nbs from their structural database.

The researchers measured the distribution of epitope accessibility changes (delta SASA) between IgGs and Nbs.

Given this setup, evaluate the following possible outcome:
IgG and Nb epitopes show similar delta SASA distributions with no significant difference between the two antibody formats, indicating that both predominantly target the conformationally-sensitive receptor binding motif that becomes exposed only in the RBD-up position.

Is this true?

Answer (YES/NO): NO